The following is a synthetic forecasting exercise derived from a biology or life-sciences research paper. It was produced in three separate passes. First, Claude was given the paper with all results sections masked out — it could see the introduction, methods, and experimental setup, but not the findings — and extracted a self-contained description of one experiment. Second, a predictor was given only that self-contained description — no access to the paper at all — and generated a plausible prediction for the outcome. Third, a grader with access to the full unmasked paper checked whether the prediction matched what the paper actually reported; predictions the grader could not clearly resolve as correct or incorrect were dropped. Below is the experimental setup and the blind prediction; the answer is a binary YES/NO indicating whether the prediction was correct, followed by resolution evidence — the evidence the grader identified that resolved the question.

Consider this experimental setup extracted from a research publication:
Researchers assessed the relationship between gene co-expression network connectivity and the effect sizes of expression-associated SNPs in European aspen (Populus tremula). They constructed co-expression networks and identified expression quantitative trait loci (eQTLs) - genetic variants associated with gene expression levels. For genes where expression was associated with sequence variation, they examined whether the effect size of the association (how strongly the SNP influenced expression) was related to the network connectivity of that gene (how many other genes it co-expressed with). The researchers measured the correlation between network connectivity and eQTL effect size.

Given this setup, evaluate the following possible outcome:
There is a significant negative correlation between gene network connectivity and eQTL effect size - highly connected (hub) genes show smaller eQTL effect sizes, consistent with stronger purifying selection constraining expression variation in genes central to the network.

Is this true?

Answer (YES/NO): YES